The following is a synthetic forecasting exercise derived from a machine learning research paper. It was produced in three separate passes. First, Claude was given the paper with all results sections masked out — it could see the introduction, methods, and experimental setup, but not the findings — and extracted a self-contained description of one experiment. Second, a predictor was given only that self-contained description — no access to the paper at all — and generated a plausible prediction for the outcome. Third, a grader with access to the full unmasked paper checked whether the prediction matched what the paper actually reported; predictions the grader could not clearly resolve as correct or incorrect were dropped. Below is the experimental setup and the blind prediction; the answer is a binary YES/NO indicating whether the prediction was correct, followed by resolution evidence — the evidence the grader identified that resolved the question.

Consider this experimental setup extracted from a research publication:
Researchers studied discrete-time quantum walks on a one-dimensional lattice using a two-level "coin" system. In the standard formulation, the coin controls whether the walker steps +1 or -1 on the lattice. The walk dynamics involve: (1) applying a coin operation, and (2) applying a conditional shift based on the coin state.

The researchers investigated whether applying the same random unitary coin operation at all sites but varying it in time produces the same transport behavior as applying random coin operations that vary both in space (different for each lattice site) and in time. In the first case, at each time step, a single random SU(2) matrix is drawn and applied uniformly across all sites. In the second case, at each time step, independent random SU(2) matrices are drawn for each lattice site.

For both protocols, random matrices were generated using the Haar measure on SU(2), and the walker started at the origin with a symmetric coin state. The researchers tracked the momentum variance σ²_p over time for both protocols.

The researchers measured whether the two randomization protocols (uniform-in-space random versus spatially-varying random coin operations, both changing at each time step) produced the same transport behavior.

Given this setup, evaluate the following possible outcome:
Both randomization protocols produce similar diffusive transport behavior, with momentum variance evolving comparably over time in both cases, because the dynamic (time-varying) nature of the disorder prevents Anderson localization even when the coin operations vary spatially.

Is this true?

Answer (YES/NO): YES